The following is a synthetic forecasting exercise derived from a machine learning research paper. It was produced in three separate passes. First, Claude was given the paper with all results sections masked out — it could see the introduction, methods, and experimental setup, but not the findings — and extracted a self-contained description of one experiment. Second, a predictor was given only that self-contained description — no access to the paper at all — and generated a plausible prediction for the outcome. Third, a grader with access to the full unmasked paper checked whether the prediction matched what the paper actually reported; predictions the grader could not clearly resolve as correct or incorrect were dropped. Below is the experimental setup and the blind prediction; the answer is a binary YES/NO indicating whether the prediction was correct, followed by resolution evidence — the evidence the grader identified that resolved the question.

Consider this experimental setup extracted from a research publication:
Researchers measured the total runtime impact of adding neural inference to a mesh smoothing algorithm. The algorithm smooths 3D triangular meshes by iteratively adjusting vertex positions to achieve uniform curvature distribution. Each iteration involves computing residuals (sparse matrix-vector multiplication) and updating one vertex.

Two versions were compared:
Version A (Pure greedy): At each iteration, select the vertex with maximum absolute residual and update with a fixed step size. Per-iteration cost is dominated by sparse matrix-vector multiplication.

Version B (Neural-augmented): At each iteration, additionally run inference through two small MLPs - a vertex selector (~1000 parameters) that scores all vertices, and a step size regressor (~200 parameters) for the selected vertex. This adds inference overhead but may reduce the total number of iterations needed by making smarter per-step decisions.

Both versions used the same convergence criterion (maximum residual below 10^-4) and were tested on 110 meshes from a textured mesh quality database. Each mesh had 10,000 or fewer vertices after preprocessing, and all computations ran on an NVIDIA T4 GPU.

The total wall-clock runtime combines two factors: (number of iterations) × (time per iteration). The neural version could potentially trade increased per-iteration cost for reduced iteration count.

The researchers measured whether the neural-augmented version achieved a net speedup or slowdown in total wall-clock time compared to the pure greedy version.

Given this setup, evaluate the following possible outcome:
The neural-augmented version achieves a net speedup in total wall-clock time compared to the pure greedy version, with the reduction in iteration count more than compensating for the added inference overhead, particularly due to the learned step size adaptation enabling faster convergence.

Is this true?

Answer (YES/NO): YES